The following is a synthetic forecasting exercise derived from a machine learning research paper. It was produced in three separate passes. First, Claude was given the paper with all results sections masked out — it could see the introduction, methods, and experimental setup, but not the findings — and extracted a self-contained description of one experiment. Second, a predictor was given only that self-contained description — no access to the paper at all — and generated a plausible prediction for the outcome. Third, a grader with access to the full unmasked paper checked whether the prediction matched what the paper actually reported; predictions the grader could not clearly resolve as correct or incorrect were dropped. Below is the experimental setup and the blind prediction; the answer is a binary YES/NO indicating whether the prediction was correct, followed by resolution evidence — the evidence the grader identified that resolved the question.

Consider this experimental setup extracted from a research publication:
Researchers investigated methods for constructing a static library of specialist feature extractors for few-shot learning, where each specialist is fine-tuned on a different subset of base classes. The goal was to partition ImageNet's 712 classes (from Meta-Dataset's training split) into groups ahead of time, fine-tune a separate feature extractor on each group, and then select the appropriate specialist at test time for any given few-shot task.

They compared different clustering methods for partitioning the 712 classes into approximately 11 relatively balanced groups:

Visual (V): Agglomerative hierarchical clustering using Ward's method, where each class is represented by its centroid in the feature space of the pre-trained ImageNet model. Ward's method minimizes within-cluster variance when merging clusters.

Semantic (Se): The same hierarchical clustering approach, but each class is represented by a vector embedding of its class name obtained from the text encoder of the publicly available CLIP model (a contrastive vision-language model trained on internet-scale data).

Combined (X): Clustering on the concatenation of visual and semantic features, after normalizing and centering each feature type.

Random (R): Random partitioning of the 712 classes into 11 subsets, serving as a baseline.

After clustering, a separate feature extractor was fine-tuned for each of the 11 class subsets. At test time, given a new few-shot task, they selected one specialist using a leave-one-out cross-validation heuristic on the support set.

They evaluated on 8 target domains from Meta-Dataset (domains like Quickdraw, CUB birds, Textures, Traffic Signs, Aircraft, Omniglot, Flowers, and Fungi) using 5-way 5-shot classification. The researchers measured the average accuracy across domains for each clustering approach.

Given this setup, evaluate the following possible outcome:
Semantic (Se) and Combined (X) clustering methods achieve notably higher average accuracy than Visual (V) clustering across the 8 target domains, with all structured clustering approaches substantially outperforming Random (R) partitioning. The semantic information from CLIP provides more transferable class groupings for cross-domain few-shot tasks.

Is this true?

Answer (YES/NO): NO